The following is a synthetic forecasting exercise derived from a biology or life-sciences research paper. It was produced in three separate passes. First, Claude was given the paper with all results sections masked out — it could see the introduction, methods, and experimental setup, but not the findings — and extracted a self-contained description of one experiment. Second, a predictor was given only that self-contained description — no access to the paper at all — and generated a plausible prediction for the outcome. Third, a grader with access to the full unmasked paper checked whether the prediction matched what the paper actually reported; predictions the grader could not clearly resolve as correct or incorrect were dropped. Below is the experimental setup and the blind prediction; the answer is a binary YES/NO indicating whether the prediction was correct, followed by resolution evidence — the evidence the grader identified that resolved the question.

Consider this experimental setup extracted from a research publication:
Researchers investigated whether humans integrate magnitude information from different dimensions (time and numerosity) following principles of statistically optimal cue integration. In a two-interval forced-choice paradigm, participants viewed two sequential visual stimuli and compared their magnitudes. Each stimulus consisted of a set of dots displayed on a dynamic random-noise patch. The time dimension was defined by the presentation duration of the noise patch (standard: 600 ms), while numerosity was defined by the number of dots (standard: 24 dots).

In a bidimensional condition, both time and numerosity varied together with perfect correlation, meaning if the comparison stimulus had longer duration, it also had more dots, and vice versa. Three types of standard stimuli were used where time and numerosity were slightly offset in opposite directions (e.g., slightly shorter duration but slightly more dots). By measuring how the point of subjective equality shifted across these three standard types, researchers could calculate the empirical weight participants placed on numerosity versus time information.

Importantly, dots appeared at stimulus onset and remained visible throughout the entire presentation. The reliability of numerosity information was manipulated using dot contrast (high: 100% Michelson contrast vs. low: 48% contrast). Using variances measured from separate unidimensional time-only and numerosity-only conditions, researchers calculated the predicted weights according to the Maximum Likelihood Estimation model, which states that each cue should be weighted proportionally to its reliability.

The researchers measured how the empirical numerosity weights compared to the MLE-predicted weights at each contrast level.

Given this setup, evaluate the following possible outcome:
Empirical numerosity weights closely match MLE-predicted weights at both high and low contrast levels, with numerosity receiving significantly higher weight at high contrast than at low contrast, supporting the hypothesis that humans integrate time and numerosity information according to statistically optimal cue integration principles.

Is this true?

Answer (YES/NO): NO